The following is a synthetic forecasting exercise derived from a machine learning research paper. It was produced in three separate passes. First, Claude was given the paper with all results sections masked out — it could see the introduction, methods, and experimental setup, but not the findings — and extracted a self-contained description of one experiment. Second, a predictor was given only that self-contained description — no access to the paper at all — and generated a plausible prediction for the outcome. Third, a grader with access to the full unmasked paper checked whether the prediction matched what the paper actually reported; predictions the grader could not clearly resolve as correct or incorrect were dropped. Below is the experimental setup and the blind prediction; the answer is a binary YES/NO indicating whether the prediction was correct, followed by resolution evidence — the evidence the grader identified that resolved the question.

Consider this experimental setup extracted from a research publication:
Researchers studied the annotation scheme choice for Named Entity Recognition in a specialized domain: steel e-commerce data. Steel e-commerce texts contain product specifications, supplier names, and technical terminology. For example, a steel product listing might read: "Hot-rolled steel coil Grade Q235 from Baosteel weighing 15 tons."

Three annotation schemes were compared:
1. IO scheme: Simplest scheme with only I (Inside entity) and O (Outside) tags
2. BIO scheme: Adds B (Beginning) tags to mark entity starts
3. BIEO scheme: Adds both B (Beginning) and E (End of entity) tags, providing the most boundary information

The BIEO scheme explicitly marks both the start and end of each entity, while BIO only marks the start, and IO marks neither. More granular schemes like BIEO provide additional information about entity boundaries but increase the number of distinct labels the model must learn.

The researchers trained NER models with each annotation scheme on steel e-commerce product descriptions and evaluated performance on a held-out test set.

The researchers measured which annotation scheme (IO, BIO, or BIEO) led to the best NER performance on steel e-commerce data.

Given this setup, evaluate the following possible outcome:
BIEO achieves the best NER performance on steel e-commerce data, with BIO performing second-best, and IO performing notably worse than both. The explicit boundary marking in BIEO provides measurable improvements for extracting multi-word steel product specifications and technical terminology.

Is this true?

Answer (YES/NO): NO